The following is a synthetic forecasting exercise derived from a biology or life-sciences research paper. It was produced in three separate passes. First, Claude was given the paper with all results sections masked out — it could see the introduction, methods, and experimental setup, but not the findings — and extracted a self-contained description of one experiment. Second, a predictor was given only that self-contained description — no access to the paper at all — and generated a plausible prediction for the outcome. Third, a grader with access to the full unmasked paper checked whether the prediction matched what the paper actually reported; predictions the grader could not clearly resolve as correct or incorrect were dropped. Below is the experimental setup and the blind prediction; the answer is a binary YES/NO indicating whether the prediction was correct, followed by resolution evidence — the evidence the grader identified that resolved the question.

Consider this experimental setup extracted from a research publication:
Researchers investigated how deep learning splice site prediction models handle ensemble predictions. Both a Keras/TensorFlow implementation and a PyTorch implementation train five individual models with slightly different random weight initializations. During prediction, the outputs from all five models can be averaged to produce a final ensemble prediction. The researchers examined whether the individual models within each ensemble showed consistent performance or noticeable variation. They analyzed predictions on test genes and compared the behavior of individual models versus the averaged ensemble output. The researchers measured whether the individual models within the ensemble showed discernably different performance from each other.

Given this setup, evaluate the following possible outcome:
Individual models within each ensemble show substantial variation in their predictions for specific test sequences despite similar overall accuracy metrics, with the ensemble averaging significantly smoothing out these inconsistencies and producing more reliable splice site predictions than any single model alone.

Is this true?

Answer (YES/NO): NO